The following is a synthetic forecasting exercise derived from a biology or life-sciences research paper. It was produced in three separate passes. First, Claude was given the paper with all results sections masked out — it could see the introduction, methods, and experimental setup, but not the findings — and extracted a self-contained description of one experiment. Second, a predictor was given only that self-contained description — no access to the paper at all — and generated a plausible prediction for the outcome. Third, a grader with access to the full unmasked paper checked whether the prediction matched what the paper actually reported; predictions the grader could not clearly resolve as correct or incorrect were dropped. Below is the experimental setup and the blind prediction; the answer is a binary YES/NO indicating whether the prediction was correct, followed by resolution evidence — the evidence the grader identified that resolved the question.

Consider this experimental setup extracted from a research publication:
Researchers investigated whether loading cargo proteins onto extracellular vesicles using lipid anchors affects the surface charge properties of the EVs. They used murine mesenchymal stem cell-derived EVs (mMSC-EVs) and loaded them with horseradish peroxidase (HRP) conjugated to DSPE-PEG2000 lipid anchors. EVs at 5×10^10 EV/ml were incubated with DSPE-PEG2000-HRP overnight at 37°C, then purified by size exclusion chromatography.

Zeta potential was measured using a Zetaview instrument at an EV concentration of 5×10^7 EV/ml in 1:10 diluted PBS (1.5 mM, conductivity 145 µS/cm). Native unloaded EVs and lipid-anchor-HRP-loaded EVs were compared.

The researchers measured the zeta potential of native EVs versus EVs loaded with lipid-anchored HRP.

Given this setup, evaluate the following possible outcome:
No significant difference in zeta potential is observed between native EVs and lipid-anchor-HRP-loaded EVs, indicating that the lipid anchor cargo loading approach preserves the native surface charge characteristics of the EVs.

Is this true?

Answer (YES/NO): YES